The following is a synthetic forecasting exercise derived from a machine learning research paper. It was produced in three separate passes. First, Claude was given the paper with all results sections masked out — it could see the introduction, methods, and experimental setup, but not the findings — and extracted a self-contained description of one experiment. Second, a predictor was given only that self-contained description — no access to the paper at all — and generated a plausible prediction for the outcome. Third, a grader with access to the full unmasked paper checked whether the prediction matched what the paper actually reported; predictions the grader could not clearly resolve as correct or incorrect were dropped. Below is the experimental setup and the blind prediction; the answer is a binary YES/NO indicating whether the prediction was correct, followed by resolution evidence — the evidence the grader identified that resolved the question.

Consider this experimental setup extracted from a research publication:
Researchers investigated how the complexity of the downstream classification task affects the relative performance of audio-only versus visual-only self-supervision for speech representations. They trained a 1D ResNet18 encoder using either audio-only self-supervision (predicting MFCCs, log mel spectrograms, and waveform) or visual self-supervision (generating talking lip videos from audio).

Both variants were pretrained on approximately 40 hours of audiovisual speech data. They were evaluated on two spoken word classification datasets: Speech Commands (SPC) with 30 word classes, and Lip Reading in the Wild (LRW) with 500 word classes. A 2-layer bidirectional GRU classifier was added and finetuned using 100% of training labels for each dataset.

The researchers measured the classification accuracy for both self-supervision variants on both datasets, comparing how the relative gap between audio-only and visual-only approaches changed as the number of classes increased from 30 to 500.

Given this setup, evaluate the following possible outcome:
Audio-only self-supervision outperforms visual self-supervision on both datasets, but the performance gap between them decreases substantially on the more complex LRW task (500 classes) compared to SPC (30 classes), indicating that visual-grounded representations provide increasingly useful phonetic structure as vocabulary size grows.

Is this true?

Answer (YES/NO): NO